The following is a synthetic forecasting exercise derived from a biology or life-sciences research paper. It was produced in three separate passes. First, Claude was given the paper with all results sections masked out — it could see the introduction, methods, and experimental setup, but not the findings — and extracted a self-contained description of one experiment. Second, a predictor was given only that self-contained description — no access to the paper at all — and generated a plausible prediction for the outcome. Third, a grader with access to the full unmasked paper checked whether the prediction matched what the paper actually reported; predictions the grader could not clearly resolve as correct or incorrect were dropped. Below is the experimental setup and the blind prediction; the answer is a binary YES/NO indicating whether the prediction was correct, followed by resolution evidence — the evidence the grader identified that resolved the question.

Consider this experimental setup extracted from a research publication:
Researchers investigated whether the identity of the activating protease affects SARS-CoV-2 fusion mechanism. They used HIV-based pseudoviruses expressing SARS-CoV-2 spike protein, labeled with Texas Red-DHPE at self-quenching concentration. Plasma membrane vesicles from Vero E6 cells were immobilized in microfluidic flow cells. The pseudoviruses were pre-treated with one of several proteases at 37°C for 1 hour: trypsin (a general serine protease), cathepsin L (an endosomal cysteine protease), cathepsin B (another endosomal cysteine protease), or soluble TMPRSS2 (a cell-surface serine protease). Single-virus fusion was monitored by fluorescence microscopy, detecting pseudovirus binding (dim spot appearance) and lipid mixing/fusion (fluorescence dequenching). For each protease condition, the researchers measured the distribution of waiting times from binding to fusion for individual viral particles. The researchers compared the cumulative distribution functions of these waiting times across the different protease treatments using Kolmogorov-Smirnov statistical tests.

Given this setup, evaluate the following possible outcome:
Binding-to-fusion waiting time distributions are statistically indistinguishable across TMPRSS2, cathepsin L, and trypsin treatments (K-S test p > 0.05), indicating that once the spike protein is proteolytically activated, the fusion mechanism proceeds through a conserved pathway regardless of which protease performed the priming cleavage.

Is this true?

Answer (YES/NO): YES